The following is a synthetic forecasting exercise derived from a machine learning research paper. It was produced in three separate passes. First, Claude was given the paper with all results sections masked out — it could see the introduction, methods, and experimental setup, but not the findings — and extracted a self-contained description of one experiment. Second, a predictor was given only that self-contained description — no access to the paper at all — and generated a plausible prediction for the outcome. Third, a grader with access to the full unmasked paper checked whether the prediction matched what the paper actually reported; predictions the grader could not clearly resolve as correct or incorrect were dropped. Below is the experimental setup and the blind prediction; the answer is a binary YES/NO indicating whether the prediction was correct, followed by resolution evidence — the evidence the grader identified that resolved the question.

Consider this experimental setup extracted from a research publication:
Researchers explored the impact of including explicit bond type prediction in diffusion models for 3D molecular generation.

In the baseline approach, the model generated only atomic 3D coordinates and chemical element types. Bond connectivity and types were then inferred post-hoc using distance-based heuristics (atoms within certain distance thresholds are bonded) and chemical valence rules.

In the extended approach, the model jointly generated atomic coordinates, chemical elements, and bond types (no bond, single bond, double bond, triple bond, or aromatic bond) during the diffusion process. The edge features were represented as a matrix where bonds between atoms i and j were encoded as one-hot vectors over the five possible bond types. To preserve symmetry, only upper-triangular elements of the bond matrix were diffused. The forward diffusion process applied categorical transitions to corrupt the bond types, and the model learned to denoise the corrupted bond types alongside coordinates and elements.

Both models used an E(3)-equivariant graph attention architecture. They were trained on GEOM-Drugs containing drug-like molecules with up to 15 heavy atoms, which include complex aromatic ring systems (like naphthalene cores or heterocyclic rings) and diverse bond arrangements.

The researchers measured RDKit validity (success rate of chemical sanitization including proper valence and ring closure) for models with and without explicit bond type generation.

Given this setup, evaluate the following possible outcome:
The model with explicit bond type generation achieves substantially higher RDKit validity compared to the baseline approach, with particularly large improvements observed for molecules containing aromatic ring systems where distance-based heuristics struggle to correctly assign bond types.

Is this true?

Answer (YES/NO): NO